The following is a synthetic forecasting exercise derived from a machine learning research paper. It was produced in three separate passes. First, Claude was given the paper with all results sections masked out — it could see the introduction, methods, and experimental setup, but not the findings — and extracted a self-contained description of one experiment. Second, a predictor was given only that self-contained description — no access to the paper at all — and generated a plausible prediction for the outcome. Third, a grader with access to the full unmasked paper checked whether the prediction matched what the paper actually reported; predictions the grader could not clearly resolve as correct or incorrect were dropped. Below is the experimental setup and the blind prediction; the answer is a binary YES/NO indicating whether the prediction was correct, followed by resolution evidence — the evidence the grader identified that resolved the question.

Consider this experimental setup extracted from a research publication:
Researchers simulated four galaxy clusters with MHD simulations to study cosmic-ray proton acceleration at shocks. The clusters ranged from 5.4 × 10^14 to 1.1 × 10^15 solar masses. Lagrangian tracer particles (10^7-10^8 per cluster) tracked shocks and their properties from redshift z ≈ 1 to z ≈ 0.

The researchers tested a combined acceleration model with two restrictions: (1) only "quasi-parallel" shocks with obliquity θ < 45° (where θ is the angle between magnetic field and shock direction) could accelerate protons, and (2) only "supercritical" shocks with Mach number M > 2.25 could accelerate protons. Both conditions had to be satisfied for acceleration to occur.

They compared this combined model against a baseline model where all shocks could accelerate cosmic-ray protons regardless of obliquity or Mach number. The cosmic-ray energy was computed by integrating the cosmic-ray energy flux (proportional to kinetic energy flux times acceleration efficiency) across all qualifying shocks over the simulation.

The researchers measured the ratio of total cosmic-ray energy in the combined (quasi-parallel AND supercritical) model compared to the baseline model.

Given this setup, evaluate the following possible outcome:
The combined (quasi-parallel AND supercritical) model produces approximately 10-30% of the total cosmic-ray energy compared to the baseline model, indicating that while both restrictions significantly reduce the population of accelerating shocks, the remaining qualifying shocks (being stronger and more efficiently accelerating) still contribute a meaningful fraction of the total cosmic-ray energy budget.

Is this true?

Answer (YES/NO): YES